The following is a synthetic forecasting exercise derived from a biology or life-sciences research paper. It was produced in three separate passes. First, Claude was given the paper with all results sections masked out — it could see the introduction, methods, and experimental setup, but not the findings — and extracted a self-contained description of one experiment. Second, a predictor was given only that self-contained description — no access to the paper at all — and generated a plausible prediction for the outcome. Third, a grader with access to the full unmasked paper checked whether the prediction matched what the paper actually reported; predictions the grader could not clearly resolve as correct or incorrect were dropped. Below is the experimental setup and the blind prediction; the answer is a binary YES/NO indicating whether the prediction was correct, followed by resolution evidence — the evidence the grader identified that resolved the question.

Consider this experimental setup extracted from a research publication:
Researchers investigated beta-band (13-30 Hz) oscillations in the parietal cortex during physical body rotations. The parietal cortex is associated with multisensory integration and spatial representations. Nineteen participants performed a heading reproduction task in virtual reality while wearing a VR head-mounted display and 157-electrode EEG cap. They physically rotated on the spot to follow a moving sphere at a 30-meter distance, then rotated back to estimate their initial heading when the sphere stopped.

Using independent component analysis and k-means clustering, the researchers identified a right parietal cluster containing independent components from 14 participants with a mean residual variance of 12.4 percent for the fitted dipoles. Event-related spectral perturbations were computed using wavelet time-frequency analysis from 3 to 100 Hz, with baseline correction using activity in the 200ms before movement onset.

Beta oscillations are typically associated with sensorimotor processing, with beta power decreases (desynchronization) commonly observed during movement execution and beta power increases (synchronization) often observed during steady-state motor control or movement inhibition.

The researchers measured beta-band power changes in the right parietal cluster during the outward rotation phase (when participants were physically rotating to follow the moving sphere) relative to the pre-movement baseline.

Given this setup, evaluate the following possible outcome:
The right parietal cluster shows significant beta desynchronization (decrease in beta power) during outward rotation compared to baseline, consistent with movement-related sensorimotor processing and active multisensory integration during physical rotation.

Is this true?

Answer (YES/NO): NO